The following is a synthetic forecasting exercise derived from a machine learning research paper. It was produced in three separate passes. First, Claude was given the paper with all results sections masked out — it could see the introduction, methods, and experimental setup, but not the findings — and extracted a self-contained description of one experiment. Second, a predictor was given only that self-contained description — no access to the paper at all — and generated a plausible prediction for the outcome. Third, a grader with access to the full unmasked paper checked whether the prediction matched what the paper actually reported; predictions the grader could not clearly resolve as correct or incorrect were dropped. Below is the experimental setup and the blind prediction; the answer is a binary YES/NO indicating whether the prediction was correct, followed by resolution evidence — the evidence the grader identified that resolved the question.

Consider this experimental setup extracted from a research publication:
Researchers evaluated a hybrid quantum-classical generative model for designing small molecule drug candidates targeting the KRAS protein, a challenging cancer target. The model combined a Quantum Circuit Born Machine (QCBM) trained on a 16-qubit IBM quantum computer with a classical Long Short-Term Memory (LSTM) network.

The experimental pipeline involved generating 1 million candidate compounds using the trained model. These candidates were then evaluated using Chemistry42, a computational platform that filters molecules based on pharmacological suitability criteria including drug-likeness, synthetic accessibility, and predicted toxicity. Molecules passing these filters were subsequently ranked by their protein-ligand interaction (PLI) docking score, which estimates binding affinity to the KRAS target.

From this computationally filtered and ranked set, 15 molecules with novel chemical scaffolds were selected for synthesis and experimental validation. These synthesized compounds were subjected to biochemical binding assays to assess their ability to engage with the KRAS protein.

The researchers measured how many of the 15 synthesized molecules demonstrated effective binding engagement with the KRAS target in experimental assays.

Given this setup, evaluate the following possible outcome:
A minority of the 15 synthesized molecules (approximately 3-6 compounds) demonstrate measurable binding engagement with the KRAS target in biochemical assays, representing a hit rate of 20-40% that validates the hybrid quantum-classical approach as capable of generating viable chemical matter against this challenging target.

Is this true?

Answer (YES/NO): NO